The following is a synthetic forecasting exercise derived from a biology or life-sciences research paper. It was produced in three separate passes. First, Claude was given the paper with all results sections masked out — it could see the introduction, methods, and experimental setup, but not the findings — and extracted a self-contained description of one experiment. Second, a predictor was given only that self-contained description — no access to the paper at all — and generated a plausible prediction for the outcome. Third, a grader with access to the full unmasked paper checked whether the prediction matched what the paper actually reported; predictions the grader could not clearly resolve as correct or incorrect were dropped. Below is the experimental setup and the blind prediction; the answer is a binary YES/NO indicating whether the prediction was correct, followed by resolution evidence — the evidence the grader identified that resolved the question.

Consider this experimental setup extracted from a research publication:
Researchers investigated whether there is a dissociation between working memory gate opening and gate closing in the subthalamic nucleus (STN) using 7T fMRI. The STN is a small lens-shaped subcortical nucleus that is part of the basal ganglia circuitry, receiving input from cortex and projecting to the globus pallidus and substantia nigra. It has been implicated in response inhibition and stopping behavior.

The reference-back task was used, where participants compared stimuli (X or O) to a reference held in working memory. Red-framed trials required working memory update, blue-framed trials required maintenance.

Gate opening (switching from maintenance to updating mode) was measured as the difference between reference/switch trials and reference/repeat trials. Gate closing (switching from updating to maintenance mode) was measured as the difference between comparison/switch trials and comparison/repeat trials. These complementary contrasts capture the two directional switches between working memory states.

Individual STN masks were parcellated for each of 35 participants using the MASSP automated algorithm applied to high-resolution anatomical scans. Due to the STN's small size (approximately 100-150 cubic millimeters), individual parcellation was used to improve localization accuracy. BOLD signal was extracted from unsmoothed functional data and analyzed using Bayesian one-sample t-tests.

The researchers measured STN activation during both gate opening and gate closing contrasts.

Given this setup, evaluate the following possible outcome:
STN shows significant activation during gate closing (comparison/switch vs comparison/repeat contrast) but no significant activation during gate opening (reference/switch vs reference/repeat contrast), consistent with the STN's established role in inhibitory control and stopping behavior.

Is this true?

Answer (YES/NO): NO